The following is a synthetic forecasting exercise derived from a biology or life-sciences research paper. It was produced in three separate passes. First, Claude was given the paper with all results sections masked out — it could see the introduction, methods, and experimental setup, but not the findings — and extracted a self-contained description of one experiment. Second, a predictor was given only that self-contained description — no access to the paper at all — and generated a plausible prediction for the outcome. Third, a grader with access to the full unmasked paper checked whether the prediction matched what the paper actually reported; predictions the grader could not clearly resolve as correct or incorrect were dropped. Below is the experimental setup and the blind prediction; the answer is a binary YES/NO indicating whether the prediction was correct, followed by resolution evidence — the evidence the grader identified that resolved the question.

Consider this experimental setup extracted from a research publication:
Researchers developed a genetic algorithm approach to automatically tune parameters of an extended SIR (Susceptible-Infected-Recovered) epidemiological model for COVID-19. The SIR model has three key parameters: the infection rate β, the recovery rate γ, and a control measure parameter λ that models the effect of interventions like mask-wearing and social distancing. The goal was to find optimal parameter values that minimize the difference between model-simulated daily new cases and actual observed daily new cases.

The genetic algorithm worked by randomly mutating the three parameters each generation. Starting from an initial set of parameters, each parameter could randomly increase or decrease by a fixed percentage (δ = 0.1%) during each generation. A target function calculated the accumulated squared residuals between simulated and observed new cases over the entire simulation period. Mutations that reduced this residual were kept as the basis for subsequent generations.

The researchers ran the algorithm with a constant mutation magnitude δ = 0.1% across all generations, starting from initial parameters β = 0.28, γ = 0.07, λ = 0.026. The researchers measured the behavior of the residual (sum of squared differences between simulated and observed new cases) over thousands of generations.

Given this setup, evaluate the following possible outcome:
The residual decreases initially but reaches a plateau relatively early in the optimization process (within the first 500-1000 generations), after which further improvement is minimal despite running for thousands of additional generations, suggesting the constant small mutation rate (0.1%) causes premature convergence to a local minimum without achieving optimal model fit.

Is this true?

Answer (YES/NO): NO